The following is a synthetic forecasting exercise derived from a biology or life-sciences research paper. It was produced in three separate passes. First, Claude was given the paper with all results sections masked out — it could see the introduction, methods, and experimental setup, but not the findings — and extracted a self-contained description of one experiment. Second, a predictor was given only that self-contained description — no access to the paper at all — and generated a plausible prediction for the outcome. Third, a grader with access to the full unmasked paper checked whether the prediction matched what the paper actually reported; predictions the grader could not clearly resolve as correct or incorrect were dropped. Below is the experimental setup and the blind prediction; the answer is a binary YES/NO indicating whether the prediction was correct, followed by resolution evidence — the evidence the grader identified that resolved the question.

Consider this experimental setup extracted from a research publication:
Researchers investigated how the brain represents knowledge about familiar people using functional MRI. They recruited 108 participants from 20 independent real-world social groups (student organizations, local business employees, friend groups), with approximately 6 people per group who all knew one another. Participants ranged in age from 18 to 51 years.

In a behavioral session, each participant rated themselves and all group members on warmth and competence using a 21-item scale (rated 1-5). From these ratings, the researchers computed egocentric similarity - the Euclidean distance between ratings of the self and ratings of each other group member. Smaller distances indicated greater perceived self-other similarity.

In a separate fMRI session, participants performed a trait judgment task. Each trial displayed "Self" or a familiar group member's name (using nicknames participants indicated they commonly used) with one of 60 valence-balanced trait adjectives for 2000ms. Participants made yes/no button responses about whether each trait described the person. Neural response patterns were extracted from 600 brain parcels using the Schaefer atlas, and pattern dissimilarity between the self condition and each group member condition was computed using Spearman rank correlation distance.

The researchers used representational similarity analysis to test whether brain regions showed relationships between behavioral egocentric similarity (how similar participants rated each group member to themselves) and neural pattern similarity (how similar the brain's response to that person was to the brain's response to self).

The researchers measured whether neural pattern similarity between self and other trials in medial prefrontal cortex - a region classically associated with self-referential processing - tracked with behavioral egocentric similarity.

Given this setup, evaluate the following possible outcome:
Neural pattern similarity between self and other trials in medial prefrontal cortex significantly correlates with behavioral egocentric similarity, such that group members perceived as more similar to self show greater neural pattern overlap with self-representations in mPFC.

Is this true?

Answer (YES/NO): NO